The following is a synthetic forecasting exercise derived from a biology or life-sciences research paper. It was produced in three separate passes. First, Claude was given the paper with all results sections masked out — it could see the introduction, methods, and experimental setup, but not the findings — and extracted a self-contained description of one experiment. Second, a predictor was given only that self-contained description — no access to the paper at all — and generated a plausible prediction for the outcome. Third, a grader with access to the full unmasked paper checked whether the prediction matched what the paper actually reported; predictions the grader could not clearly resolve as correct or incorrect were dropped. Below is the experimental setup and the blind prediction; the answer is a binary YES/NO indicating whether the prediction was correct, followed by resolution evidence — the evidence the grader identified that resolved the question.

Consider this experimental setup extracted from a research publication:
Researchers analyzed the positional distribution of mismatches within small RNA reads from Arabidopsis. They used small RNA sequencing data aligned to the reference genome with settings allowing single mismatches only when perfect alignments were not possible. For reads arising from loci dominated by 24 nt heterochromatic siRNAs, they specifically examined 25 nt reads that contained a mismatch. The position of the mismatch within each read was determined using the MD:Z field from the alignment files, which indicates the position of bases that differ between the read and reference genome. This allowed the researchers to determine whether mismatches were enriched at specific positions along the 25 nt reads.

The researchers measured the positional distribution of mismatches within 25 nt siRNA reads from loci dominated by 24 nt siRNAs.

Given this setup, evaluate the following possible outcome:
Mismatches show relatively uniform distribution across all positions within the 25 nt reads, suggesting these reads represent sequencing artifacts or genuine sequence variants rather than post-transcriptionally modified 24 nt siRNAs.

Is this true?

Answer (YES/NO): NO